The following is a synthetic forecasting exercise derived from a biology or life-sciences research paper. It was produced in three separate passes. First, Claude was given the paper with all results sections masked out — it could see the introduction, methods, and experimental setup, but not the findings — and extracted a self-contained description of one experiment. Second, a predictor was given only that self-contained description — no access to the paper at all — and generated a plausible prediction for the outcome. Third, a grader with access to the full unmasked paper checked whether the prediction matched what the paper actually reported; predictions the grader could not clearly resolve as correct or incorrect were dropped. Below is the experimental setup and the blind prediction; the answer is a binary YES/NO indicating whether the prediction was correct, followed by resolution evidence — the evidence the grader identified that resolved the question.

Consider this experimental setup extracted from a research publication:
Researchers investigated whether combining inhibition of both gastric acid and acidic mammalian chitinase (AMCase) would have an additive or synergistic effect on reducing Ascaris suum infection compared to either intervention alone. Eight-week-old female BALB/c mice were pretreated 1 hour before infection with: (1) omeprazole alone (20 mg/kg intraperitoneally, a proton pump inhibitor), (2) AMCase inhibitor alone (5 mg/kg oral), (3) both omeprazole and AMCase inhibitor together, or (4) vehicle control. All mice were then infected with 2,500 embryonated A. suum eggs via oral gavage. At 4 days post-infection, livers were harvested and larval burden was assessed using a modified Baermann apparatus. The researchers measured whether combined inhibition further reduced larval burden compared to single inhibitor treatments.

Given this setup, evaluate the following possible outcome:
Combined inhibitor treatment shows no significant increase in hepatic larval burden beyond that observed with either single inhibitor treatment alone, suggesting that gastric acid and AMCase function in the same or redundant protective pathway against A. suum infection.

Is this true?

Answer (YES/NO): NO